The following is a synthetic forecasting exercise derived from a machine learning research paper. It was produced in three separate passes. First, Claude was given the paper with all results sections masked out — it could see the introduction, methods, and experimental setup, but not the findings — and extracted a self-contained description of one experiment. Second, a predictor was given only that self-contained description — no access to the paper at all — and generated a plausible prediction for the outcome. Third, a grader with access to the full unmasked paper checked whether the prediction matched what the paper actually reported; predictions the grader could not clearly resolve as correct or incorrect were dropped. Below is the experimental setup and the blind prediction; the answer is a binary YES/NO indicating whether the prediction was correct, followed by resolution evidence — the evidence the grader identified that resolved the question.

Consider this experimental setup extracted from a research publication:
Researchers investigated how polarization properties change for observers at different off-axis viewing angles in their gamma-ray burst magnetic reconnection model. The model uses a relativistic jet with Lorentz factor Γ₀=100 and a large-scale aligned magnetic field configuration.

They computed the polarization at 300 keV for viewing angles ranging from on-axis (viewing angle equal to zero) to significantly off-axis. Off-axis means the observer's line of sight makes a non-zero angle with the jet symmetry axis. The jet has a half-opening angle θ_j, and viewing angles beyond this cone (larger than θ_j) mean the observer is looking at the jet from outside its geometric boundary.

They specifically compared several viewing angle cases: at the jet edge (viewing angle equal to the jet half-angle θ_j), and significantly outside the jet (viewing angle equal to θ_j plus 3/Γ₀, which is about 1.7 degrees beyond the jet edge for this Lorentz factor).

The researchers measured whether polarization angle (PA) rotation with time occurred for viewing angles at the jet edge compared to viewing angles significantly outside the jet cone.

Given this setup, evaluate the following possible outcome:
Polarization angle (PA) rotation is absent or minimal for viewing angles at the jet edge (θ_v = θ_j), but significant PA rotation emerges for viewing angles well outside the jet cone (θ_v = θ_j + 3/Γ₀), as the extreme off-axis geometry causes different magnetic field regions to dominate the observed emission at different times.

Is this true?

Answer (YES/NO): NO